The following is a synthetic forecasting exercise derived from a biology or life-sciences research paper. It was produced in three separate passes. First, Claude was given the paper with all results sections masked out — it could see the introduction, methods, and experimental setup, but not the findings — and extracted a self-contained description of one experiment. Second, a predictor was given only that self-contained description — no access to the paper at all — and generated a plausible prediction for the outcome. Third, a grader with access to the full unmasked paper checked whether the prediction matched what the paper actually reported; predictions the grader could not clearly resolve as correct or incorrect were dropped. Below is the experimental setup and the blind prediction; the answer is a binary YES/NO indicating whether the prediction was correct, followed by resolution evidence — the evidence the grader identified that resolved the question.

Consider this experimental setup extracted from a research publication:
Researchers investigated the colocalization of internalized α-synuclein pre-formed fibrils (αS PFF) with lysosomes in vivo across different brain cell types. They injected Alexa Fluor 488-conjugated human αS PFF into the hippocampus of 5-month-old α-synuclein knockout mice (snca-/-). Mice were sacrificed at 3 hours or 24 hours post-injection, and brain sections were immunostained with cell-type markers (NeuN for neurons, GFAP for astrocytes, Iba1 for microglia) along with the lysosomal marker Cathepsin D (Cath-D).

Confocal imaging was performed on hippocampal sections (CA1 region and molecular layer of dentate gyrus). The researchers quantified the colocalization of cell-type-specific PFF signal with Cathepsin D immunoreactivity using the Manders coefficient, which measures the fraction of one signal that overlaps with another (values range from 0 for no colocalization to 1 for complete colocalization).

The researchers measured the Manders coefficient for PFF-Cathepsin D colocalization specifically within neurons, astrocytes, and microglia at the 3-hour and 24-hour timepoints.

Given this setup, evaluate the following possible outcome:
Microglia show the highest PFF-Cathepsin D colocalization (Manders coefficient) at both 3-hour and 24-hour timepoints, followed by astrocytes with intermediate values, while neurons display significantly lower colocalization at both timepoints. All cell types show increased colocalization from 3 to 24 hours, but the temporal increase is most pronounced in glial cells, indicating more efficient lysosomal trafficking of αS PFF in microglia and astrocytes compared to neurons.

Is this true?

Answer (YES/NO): NO